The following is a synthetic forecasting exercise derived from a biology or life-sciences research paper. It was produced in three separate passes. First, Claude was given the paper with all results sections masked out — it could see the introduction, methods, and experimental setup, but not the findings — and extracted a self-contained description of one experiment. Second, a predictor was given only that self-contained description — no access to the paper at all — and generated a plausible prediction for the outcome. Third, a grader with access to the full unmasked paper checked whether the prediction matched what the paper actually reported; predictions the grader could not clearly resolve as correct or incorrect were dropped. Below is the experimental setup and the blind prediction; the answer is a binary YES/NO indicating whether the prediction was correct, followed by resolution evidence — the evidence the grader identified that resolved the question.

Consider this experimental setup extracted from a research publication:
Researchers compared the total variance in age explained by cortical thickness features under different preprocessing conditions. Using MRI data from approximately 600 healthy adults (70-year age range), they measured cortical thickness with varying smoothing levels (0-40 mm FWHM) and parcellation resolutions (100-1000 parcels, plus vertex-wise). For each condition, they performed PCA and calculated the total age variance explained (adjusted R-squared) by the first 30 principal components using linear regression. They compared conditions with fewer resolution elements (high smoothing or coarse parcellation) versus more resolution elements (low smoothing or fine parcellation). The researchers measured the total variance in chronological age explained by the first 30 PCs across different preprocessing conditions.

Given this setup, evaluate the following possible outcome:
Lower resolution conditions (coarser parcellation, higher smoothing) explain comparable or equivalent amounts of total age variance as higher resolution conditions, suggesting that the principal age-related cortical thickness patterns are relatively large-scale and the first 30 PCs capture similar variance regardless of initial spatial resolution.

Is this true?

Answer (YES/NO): NO